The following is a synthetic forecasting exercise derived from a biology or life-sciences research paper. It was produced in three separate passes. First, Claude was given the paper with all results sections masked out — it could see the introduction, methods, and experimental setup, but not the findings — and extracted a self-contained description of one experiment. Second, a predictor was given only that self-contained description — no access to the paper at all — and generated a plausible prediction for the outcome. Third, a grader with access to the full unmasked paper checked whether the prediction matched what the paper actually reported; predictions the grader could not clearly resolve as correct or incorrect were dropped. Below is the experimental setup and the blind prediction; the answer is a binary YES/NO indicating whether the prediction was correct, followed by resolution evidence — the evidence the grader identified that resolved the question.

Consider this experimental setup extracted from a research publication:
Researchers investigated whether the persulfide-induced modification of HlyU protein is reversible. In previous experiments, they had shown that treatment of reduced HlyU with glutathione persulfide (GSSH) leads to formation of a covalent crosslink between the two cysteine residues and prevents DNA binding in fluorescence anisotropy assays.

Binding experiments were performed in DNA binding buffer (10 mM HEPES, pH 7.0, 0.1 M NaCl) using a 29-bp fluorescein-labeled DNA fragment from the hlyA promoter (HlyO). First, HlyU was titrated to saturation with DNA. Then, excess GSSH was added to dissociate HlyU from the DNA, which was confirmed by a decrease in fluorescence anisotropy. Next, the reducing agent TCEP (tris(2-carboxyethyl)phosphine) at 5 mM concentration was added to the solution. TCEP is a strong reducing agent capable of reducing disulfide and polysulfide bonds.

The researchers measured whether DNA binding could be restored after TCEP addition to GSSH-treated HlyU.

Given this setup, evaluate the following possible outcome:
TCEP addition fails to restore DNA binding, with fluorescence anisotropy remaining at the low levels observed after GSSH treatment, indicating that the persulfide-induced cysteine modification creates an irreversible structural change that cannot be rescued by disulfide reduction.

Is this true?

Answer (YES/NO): NO